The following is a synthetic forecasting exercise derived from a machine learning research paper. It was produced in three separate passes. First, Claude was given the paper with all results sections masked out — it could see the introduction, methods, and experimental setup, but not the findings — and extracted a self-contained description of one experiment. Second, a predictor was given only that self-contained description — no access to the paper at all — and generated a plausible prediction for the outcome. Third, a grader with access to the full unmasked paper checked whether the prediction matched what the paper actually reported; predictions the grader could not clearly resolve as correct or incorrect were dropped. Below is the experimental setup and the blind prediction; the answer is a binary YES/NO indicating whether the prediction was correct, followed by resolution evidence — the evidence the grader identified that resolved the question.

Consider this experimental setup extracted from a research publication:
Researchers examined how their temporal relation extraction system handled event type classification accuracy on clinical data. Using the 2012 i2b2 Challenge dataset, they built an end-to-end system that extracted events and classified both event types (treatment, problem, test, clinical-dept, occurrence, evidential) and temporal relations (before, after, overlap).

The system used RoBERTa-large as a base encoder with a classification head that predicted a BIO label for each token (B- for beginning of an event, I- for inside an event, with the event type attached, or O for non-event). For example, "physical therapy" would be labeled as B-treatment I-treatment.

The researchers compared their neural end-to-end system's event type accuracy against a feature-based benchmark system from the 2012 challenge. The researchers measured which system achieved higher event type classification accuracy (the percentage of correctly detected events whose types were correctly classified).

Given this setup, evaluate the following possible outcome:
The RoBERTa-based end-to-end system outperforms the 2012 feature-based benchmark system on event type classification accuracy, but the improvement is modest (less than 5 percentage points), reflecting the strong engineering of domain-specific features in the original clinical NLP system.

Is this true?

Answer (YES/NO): YES